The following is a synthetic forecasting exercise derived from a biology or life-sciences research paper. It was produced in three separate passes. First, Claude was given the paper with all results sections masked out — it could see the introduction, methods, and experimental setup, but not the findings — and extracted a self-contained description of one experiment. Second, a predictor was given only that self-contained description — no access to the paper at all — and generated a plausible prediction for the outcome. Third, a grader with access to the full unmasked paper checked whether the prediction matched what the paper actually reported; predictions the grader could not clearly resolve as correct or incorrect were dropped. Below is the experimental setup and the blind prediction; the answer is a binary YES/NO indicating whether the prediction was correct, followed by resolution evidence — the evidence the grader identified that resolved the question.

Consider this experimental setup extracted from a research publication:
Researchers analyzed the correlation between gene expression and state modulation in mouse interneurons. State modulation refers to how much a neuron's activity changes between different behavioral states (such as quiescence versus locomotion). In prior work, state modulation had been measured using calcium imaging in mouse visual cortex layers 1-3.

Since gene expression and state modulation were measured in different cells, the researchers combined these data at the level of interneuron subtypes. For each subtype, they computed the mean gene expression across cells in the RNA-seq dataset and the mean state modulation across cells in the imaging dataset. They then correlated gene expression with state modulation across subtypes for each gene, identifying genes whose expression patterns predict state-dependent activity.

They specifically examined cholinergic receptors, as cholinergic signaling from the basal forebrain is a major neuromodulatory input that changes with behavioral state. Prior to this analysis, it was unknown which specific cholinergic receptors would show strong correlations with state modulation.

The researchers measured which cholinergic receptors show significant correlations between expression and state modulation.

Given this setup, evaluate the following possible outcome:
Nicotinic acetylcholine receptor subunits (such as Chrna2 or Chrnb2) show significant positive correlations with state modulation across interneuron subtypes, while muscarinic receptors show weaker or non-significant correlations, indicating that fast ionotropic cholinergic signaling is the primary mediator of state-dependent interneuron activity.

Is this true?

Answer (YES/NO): NO